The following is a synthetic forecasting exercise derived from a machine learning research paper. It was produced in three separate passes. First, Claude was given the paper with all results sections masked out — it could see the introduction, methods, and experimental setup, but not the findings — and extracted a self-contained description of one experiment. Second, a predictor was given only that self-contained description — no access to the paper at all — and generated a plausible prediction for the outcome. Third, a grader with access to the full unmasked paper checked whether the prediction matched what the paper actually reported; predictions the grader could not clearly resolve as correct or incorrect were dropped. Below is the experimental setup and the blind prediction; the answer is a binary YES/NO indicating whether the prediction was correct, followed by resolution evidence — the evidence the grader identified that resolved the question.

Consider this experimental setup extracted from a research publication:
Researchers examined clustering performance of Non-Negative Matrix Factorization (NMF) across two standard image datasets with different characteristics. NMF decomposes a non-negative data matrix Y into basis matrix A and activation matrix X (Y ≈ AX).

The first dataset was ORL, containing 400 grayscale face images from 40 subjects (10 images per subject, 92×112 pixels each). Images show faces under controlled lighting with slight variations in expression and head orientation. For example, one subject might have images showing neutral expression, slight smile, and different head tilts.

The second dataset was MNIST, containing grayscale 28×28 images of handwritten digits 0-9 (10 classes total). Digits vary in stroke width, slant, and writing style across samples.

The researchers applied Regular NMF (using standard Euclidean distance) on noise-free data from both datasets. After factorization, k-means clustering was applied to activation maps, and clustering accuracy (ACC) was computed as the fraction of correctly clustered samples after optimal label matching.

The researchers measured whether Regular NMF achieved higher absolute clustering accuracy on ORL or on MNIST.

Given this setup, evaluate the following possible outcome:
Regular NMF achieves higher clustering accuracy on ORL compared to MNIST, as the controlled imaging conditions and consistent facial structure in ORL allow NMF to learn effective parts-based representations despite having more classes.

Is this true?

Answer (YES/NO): YES